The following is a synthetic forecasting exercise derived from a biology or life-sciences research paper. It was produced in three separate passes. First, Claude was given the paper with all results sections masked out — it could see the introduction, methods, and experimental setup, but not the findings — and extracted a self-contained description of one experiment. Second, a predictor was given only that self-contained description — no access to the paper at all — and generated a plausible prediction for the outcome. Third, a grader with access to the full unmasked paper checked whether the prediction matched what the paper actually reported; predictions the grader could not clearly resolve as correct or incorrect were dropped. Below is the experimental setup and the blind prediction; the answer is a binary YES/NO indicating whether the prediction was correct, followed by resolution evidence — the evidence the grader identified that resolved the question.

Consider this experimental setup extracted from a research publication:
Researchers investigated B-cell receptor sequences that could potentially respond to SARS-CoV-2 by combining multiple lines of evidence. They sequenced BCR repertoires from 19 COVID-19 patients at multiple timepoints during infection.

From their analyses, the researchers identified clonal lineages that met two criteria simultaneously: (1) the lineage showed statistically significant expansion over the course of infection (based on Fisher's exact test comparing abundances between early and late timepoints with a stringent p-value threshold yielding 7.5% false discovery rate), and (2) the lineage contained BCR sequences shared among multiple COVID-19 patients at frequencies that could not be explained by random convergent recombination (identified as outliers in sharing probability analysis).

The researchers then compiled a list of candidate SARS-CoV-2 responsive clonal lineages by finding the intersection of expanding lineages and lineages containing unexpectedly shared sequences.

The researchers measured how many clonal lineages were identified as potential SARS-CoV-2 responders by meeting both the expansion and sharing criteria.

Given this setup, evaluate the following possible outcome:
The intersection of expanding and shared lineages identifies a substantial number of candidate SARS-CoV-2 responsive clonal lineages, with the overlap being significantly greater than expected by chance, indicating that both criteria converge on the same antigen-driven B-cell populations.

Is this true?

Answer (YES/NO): NO